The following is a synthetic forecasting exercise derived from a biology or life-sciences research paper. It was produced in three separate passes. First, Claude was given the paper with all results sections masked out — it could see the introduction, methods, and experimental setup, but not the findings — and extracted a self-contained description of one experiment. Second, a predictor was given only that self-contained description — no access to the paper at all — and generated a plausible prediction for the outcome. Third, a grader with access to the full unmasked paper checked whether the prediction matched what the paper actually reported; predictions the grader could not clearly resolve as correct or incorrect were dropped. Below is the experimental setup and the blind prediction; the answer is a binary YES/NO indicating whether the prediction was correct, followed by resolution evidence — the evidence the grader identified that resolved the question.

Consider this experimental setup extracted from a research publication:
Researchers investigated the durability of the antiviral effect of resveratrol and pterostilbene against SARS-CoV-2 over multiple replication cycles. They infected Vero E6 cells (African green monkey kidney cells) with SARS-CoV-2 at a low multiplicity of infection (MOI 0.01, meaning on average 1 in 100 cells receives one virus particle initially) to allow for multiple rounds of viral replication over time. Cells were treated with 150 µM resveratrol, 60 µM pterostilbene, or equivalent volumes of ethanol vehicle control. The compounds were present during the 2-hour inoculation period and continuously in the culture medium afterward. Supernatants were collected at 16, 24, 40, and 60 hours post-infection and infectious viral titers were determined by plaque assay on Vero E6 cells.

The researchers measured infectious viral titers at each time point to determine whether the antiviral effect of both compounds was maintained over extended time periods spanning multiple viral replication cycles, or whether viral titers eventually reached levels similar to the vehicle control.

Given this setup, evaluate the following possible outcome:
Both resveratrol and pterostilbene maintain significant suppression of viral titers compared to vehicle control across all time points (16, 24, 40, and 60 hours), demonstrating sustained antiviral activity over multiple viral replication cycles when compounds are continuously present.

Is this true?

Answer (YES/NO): NO